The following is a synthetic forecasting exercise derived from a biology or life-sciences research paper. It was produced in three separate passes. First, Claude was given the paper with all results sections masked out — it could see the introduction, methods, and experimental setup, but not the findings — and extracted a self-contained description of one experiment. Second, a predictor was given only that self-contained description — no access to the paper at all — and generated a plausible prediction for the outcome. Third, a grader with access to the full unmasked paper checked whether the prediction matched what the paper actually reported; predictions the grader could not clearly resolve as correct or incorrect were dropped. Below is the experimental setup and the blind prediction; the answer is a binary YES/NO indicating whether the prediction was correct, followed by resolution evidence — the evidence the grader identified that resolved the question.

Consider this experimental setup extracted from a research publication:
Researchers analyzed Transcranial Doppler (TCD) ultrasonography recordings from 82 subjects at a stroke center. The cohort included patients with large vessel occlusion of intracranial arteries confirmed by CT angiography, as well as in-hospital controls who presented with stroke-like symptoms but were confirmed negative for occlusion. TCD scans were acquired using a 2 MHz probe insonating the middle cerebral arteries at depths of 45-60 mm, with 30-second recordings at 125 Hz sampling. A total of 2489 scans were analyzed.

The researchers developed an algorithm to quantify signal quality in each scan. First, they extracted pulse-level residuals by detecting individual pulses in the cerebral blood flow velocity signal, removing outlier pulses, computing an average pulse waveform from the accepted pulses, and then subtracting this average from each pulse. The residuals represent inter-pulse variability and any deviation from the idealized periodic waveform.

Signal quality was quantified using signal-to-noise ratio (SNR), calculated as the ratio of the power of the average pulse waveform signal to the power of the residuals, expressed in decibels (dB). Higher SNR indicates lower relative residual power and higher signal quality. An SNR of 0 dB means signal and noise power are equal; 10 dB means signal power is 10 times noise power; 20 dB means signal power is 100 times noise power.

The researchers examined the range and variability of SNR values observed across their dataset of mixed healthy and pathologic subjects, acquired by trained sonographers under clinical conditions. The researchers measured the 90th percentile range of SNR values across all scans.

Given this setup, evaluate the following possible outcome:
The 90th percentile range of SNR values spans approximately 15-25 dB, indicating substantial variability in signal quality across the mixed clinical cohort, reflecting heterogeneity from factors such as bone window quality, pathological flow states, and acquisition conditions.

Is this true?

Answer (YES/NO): NO